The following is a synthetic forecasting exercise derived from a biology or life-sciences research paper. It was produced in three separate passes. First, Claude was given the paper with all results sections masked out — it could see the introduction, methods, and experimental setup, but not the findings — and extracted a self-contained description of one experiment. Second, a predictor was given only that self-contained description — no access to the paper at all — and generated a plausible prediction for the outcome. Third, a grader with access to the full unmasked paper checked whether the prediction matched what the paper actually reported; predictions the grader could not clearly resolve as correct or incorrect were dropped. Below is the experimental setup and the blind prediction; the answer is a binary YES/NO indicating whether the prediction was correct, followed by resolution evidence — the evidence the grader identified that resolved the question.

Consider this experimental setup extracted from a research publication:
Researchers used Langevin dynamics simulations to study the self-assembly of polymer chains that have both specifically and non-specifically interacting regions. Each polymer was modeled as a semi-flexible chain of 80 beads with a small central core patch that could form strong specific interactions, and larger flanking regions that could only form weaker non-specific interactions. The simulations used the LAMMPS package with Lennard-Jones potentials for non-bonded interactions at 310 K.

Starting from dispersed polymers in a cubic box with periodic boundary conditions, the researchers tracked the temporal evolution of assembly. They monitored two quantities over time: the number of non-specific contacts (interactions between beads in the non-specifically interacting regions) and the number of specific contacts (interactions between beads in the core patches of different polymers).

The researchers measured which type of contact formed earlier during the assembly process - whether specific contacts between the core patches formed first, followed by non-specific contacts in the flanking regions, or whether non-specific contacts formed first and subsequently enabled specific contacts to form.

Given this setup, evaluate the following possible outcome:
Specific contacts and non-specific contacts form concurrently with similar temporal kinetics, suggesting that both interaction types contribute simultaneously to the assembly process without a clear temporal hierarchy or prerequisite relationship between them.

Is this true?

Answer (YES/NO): NO